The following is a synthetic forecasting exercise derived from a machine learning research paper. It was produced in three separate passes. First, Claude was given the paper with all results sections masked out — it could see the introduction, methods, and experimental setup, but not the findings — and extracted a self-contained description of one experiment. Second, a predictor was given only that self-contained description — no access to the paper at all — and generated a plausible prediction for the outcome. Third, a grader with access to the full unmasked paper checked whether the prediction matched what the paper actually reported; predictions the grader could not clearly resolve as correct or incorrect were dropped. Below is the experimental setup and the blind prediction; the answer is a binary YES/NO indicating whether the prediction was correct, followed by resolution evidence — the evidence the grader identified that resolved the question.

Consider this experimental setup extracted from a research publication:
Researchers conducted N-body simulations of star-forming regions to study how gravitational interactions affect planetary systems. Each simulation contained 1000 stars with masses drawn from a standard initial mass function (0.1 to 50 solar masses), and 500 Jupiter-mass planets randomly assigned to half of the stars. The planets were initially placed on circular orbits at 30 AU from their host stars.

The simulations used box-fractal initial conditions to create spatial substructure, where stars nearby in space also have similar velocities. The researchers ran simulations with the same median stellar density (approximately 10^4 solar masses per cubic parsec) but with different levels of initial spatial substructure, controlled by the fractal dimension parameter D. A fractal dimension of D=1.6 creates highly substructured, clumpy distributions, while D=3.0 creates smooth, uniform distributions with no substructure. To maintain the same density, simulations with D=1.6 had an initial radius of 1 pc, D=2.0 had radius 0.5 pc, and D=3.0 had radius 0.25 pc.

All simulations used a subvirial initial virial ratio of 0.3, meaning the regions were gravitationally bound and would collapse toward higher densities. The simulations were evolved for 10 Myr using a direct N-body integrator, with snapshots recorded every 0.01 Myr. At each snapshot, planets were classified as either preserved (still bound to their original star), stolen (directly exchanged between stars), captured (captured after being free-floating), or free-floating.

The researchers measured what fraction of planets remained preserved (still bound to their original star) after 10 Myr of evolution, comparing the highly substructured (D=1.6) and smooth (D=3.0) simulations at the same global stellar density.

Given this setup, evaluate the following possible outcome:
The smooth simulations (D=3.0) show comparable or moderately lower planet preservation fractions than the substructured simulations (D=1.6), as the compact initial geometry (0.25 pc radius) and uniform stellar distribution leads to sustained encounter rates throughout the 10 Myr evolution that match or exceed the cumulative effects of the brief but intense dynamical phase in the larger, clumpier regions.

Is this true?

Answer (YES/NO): NO